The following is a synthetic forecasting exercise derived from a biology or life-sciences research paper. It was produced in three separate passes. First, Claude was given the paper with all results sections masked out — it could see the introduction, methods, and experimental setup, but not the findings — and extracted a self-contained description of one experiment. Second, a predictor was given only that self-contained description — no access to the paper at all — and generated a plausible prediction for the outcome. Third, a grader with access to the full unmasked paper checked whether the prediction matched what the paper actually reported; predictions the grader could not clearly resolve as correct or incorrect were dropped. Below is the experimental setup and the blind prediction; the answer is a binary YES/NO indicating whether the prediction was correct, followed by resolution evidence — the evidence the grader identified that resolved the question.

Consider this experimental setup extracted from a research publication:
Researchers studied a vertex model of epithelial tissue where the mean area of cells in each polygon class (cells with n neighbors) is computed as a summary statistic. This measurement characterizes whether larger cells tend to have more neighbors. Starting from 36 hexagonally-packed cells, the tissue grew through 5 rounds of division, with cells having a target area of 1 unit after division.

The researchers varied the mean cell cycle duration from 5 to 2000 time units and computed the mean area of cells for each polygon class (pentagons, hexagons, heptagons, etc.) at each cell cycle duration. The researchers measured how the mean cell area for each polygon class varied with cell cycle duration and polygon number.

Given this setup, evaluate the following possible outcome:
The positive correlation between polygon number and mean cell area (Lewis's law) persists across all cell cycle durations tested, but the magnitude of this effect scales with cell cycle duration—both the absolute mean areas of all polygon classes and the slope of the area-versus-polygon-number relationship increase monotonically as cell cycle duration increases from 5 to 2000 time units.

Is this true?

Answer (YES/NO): NO